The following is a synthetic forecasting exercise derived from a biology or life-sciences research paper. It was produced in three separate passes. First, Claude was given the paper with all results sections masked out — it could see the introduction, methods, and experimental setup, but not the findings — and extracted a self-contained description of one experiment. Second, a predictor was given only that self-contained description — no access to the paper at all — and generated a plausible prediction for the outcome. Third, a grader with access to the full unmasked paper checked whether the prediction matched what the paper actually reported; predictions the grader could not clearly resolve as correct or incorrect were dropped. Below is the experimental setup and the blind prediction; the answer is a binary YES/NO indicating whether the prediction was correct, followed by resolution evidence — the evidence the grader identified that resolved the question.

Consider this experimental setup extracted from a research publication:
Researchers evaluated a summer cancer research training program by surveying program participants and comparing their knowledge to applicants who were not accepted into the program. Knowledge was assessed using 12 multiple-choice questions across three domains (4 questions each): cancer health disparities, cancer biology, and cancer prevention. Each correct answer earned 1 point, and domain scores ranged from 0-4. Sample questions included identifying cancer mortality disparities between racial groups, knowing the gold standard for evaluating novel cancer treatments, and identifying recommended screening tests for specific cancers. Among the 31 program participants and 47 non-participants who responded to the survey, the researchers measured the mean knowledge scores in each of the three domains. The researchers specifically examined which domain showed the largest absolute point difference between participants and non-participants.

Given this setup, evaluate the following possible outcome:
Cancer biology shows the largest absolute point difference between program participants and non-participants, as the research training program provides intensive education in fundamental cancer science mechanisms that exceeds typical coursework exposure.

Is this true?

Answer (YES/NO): NO